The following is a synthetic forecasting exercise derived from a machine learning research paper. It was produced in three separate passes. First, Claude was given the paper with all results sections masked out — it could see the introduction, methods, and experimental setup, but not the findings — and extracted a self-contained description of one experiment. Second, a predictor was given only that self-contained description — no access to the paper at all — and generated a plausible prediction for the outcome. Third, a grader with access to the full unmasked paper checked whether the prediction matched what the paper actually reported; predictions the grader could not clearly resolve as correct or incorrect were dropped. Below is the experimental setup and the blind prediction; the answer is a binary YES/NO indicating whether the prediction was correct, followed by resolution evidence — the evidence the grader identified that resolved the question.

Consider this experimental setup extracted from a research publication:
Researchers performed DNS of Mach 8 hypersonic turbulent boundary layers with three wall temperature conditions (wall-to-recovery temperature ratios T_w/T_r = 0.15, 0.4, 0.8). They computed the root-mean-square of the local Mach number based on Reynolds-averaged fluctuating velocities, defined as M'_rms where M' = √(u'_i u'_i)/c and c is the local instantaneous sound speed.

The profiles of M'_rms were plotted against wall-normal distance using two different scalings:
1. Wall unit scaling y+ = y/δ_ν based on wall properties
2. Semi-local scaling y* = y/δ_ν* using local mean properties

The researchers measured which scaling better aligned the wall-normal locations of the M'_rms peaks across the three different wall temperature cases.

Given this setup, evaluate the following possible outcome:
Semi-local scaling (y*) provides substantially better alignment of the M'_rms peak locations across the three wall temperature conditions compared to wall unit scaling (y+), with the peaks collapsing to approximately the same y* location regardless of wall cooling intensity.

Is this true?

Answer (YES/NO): YES